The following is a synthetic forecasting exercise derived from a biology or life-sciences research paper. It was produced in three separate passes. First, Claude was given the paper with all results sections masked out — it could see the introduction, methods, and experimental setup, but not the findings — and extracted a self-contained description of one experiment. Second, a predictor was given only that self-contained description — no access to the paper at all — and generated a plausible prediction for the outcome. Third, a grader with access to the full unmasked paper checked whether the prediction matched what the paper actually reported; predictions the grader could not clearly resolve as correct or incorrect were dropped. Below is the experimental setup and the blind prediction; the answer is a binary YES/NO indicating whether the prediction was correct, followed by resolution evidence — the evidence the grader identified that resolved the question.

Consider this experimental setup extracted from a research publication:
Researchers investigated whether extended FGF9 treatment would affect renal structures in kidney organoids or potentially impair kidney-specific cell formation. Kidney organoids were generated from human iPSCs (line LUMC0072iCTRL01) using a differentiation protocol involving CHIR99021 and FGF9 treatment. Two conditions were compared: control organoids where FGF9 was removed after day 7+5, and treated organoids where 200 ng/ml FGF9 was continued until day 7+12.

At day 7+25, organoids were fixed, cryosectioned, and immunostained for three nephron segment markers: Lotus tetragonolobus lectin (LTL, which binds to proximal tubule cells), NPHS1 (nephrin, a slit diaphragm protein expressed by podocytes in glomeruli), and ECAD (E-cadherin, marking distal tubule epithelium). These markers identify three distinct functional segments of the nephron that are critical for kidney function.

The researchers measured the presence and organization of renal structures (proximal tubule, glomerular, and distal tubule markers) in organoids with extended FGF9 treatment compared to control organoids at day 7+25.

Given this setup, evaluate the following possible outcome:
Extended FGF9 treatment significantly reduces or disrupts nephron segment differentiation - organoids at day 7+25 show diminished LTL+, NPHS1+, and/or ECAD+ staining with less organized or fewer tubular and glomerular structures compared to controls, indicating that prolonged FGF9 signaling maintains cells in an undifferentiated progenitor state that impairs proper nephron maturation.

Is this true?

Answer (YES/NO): NO